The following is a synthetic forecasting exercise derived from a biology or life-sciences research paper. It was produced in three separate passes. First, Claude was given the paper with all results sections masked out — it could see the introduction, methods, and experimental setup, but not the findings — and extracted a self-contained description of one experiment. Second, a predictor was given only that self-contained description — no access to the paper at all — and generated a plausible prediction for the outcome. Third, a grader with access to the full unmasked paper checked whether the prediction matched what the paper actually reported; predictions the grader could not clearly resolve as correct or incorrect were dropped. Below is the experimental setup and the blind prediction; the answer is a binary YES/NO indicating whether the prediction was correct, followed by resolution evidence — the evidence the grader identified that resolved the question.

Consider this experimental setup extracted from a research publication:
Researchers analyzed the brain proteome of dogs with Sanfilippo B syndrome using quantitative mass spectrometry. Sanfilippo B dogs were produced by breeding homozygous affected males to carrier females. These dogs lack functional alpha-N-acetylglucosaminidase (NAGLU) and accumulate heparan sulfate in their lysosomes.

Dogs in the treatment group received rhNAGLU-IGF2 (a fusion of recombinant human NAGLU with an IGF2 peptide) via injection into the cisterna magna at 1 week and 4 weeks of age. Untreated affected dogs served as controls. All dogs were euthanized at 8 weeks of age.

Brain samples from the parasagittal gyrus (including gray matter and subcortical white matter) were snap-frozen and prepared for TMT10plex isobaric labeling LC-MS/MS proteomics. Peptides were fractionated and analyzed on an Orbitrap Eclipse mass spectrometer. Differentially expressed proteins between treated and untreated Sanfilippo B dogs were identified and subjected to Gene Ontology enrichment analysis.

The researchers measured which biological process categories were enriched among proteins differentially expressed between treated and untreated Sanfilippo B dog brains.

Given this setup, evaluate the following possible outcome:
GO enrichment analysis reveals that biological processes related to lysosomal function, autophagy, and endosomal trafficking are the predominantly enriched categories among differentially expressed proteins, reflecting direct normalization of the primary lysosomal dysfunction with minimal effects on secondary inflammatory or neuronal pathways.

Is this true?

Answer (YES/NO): NO